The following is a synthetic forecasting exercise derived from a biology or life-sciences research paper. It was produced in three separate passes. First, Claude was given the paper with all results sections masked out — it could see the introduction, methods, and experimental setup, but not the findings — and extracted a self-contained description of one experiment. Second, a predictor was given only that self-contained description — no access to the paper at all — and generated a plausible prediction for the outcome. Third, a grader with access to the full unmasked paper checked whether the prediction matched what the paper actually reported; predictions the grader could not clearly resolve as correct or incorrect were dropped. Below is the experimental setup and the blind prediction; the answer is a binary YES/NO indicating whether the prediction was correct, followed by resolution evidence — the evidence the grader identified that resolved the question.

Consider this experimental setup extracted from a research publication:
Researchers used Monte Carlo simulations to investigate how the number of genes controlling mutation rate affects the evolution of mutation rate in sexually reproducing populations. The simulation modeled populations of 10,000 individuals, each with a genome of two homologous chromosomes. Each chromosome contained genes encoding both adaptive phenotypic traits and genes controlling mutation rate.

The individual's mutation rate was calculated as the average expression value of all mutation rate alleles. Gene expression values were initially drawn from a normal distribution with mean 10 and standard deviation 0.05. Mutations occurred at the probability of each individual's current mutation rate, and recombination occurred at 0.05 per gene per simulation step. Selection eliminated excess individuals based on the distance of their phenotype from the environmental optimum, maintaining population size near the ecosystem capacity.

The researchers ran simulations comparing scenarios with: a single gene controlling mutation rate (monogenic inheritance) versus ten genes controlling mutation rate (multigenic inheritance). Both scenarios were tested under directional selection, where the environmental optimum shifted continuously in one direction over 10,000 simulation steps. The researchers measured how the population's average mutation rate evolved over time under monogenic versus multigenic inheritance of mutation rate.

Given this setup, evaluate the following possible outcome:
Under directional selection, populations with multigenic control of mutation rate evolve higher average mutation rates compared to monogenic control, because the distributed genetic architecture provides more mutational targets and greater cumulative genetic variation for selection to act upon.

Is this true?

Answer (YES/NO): NO